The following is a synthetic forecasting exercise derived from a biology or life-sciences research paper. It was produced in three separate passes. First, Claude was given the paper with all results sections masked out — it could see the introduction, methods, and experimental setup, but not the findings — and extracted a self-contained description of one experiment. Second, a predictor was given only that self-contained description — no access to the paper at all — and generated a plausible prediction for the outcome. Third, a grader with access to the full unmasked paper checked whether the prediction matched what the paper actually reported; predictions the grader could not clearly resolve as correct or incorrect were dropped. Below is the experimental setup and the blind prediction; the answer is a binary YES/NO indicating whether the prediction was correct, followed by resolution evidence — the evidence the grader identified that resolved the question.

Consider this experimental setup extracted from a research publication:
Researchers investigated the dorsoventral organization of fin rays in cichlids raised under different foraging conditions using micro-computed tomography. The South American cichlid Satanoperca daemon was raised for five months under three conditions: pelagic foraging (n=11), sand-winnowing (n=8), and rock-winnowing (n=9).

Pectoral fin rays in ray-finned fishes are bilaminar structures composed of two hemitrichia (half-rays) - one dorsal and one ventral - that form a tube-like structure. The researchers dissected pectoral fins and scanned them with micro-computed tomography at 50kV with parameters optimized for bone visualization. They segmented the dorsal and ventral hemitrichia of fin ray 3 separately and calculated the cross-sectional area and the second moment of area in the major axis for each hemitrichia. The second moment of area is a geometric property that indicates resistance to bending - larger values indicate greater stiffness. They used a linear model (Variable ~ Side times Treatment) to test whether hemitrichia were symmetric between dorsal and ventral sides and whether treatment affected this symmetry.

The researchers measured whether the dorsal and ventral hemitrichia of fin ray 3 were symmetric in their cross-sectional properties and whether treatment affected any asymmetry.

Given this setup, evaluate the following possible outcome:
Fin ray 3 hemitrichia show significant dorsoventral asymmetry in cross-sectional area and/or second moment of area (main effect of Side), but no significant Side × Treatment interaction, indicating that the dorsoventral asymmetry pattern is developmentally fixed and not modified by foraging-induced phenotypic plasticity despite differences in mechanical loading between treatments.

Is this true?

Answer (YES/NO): YES